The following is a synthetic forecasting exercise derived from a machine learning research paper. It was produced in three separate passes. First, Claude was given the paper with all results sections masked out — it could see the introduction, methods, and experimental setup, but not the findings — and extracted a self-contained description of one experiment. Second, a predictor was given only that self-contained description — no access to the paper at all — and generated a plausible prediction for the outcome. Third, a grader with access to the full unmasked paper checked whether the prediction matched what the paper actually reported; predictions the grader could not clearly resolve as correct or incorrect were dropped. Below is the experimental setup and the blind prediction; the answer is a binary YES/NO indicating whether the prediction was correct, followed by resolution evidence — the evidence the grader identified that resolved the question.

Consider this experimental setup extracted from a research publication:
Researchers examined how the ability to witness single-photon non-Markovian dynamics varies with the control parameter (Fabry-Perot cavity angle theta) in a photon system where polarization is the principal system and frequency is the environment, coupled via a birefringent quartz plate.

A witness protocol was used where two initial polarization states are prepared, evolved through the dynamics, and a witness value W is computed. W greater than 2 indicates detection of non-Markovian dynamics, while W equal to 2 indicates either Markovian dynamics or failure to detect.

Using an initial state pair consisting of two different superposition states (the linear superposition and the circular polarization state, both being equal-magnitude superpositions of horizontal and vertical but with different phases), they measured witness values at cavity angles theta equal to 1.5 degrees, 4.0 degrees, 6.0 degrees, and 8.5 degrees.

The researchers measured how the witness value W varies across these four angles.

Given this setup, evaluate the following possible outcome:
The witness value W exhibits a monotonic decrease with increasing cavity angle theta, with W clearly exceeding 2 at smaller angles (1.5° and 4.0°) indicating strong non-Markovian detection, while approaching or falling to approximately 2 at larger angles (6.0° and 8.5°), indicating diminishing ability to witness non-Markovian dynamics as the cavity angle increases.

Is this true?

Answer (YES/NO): NO